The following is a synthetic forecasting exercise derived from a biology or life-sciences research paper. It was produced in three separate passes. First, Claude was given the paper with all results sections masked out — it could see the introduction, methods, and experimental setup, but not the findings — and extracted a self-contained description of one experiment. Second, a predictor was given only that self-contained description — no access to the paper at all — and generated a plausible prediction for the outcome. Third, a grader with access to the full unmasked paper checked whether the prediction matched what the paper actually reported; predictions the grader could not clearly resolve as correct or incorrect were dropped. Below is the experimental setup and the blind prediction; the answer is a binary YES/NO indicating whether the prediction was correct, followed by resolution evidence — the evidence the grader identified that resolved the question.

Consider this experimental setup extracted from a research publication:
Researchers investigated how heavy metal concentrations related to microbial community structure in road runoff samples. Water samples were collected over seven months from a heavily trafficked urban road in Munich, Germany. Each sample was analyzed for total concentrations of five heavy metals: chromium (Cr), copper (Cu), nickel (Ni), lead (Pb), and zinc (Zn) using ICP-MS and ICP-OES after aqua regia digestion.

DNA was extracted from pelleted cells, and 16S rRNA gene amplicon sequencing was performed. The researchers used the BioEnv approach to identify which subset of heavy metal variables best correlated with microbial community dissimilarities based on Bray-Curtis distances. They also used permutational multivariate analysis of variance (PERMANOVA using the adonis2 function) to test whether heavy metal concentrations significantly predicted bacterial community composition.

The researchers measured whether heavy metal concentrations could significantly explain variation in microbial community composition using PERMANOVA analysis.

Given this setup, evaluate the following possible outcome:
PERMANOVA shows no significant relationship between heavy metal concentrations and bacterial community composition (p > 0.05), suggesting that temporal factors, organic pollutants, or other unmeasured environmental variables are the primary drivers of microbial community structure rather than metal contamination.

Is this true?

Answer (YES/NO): NO